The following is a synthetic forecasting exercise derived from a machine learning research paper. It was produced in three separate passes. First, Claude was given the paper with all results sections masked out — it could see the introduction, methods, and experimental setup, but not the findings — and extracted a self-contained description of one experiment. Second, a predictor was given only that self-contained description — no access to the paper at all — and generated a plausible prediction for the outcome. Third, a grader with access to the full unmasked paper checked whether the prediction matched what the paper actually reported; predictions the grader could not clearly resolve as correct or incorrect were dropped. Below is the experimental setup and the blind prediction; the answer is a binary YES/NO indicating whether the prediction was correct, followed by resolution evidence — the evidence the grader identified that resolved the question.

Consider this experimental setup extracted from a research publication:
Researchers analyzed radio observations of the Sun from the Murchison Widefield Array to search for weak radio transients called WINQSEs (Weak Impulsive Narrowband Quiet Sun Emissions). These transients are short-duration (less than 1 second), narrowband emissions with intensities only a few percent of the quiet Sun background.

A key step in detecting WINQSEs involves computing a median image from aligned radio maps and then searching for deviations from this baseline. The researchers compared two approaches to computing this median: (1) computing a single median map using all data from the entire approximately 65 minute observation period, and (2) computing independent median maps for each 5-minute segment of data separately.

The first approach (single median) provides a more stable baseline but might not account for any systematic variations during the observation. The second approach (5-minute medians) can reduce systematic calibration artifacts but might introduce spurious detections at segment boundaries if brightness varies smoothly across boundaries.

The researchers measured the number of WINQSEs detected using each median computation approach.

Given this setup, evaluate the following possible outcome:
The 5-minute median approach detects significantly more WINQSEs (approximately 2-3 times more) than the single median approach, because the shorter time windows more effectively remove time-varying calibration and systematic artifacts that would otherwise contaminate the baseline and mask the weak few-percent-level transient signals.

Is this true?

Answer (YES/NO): NO